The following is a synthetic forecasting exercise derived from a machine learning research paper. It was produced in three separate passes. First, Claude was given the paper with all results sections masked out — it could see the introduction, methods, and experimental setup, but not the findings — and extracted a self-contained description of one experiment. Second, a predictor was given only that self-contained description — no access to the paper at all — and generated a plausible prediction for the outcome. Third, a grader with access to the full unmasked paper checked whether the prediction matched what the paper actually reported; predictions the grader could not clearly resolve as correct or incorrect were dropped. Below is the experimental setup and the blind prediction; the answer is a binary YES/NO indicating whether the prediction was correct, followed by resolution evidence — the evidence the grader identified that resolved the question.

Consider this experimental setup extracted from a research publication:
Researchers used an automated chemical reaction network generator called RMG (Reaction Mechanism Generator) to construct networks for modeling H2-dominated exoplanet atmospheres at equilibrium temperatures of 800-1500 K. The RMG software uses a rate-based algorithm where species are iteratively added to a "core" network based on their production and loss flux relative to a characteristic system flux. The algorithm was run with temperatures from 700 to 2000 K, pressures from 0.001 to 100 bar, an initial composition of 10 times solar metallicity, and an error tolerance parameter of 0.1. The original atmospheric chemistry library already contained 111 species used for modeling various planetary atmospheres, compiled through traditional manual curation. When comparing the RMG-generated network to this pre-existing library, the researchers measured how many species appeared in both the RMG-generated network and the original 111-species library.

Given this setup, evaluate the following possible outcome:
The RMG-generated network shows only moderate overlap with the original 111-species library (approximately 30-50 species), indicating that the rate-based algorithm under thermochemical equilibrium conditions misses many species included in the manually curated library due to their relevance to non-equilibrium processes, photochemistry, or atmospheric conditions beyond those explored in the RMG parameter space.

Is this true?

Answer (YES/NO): NO